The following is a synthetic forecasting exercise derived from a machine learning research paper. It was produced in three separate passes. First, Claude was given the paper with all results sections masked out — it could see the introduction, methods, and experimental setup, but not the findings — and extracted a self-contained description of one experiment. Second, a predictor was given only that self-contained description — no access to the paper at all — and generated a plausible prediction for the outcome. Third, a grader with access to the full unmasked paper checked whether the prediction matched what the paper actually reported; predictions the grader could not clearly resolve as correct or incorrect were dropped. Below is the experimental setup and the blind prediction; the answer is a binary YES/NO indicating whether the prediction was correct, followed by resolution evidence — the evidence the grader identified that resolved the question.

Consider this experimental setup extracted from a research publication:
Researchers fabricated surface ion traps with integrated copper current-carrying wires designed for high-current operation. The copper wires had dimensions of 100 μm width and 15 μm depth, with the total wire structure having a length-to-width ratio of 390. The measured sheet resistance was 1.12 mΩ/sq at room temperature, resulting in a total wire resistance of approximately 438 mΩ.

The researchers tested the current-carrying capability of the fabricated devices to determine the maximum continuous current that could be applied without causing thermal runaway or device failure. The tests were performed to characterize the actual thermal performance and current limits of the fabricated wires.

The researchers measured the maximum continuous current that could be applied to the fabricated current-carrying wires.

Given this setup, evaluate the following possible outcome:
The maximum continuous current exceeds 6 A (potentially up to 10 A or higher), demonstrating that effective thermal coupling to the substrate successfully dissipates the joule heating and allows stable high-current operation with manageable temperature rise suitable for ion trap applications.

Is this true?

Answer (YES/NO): YES